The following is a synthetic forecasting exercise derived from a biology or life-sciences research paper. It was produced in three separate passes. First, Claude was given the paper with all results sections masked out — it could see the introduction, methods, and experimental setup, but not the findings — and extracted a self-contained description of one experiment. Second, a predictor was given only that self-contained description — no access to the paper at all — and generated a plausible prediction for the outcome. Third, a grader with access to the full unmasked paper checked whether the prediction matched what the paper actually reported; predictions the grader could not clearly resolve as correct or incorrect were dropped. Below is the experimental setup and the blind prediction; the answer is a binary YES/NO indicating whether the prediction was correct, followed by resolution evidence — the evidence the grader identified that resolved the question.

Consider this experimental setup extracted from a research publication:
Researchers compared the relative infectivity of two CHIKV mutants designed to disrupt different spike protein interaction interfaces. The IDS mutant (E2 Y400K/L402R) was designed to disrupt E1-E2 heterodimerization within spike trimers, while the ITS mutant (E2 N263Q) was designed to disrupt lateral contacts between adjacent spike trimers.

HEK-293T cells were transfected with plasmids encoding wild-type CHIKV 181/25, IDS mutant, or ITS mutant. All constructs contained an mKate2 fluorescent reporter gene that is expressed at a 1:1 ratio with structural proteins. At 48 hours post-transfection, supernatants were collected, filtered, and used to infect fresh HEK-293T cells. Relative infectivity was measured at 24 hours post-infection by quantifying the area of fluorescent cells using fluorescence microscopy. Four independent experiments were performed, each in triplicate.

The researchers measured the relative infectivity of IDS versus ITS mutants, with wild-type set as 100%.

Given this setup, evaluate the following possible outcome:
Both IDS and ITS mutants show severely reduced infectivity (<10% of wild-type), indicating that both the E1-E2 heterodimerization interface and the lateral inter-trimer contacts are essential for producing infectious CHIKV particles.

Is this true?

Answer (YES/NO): NO